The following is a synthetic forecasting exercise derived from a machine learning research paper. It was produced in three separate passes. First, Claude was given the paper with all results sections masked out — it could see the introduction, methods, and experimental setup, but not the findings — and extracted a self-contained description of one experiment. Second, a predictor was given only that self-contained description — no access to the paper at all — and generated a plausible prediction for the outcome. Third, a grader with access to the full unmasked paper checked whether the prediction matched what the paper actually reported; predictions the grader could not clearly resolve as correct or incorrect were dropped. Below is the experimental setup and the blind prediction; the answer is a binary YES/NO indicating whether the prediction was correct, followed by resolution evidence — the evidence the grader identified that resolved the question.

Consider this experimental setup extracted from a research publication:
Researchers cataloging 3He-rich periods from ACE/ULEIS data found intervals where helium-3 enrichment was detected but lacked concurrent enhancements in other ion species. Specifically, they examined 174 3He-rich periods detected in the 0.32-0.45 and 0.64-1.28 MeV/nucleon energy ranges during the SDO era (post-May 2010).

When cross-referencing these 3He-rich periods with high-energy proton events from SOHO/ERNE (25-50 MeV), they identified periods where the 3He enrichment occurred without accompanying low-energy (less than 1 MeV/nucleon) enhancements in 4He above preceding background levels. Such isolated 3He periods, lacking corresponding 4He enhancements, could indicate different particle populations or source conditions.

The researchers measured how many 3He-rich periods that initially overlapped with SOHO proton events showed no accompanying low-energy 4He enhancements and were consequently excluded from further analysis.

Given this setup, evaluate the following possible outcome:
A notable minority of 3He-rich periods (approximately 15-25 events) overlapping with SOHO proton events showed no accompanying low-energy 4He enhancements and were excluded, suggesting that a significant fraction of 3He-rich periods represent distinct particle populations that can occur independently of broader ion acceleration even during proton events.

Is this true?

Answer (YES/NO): NO